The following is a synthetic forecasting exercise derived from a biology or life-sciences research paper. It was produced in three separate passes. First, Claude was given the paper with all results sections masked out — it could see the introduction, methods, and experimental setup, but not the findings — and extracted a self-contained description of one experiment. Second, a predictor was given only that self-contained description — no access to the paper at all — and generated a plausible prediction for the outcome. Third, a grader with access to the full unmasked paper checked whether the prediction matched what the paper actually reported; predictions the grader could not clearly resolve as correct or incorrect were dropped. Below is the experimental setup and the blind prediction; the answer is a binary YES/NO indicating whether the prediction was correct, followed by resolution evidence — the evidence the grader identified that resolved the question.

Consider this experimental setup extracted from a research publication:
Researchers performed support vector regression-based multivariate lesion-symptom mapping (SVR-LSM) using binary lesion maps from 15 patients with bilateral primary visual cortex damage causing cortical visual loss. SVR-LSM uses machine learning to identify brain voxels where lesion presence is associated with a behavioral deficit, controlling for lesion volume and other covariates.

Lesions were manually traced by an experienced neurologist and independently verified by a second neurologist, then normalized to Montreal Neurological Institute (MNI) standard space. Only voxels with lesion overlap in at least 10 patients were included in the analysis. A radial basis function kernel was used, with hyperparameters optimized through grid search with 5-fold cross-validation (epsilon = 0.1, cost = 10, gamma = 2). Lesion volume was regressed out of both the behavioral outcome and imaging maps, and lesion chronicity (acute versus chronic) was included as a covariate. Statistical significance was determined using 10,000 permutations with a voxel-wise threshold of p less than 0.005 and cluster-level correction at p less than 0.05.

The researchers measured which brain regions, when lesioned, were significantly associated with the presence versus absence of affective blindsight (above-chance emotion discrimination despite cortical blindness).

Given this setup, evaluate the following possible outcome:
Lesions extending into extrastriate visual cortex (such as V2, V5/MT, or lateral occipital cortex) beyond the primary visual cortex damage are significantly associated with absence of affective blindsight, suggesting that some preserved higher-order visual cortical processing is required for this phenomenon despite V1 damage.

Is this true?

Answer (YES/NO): NO